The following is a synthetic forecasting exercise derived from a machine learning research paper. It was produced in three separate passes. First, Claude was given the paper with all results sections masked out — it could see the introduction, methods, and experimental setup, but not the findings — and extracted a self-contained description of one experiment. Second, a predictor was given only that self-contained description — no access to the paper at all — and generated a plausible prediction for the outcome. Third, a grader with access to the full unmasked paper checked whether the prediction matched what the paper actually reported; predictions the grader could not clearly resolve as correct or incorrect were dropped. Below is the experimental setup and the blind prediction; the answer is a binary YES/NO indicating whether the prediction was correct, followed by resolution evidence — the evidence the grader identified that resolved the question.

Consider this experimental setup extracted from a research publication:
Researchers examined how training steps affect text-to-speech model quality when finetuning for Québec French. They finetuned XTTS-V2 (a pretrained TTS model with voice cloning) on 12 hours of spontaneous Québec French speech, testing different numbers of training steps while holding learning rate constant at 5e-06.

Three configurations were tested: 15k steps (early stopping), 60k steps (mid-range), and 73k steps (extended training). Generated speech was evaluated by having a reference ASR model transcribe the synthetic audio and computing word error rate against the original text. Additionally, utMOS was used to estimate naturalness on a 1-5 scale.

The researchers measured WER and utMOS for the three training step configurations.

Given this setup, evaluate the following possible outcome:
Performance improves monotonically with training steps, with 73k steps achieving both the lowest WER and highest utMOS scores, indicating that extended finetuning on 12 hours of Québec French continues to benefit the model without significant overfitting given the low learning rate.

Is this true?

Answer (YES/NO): NO